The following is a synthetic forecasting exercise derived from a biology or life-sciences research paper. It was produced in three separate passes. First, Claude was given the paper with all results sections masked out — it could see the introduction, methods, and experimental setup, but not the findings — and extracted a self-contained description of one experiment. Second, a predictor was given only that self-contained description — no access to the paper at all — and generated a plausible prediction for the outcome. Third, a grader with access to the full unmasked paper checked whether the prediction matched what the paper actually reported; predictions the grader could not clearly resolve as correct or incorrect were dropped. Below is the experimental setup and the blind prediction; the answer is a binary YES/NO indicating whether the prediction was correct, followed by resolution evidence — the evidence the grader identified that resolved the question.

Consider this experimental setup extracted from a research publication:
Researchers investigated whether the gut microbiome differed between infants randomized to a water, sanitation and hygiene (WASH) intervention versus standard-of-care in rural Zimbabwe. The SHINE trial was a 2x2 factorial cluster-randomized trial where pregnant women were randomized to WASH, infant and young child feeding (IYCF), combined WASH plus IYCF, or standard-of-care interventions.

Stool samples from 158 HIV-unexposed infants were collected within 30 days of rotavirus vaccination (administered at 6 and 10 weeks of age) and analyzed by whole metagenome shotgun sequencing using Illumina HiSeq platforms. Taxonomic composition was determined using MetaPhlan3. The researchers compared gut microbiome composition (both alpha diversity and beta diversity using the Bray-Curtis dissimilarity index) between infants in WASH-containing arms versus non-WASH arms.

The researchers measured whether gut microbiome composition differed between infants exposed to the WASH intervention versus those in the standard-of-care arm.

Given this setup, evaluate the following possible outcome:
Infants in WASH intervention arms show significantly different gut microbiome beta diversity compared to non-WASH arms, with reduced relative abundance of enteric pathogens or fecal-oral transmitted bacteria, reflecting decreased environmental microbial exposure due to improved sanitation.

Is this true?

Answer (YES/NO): NO